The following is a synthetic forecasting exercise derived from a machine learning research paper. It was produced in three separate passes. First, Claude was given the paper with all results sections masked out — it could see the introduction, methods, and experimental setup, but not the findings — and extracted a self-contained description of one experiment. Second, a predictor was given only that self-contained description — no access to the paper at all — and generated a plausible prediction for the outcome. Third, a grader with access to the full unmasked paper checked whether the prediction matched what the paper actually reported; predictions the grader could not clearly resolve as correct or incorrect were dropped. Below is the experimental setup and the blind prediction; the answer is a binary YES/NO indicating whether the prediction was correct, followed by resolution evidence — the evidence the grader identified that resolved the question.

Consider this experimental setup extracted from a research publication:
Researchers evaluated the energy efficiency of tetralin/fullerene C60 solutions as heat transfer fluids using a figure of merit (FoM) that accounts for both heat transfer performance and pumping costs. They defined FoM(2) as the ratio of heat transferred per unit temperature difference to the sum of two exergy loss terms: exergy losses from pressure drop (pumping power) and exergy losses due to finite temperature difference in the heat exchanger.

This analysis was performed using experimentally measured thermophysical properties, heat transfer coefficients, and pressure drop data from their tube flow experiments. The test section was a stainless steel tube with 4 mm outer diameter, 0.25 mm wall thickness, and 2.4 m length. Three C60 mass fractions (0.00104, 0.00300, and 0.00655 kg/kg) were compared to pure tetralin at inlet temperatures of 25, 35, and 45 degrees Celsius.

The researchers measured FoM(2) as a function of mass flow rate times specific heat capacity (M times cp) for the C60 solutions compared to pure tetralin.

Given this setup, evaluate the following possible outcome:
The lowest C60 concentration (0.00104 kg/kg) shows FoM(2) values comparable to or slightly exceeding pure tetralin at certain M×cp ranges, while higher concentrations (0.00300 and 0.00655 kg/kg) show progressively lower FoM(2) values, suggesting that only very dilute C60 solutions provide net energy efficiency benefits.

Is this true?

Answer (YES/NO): NO